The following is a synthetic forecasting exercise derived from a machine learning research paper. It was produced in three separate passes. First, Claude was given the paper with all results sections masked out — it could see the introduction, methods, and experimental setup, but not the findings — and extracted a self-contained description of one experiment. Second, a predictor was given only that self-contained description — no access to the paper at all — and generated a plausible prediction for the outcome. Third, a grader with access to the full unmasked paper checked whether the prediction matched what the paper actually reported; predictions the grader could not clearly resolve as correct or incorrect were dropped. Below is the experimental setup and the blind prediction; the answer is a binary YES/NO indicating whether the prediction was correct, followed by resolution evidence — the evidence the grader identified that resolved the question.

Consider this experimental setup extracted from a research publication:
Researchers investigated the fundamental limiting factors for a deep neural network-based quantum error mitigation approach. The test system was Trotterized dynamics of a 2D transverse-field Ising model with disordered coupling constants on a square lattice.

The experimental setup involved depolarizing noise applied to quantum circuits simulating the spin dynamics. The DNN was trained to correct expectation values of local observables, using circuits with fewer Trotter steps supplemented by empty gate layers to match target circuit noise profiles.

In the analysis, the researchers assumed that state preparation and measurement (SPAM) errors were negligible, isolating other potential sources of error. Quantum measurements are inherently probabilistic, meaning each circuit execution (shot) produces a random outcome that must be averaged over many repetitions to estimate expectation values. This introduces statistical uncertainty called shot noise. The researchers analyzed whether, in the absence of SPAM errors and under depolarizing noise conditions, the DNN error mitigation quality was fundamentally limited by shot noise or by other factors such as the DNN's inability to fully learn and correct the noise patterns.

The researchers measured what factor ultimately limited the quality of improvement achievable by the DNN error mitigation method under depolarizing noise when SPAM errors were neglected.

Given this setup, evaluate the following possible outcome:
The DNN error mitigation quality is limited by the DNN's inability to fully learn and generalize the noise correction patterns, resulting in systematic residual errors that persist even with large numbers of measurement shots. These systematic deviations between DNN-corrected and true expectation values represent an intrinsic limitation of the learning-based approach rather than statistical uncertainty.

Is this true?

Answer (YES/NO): NO